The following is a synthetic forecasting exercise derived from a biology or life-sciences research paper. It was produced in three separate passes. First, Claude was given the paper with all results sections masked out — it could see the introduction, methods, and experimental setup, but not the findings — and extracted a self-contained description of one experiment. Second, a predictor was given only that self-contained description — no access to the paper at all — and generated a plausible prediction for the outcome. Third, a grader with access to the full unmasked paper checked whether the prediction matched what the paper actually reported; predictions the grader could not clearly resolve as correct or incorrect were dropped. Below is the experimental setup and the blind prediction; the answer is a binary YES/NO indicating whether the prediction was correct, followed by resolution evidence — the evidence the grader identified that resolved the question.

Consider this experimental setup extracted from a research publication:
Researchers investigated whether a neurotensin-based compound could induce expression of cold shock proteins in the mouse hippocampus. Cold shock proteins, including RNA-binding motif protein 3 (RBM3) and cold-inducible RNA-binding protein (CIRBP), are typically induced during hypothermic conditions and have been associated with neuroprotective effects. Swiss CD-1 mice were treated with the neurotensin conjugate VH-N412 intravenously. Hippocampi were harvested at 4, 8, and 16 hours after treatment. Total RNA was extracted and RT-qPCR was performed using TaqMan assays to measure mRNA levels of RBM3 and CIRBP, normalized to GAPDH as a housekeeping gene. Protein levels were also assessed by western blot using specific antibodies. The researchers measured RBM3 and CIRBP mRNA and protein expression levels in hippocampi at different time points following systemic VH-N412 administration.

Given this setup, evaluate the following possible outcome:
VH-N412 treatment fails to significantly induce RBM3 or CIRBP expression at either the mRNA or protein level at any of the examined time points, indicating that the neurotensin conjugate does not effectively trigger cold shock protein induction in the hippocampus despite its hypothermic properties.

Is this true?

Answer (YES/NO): NO